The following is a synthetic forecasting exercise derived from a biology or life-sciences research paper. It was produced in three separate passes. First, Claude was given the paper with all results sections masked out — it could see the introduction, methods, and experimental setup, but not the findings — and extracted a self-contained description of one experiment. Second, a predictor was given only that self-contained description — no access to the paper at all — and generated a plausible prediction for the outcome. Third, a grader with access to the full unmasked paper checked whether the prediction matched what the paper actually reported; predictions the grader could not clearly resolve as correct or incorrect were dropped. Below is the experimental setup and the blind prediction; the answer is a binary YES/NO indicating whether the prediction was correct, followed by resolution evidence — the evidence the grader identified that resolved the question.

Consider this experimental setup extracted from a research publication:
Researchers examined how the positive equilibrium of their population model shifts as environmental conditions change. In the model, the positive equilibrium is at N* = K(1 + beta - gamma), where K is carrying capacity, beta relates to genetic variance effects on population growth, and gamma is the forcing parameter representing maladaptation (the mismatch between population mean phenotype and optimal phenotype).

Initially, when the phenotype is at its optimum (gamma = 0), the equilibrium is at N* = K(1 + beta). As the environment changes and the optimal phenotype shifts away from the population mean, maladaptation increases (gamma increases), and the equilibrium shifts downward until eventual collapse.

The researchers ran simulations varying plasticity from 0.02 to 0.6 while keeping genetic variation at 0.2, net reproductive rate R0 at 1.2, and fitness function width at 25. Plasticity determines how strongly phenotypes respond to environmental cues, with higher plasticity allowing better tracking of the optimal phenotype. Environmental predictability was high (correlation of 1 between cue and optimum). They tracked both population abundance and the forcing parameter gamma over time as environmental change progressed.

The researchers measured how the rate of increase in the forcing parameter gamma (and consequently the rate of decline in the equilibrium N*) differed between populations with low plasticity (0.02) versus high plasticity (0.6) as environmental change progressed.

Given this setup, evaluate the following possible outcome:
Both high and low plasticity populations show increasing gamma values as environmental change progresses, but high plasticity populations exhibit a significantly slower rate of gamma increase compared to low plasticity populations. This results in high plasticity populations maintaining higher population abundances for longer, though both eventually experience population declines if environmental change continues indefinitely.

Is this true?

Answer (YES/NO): YES